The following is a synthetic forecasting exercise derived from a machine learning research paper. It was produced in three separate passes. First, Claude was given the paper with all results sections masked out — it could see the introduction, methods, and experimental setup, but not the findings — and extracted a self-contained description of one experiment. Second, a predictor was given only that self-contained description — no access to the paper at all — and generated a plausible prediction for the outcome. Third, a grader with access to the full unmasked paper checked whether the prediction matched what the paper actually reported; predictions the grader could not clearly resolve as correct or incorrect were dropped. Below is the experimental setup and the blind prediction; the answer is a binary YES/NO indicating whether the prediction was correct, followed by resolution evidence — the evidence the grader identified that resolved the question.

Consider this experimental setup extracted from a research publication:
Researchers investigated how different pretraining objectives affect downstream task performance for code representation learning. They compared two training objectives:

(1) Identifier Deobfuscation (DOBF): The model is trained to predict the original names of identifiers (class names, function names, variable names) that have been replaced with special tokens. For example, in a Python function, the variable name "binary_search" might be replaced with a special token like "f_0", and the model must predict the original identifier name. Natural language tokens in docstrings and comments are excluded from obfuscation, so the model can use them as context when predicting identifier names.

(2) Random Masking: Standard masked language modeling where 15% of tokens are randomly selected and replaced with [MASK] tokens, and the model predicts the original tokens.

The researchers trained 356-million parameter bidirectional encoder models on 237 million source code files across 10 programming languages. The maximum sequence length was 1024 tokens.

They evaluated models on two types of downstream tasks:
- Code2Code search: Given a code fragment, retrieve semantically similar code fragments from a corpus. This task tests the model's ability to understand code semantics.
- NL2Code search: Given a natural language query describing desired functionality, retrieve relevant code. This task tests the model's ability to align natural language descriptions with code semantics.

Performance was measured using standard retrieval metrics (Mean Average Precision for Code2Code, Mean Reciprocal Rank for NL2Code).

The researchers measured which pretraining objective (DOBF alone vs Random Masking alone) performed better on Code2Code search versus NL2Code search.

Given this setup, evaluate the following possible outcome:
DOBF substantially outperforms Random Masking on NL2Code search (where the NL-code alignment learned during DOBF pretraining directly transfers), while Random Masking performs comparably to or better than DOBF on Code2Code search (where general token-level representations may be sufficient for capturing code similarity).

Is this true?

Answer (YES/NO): YES